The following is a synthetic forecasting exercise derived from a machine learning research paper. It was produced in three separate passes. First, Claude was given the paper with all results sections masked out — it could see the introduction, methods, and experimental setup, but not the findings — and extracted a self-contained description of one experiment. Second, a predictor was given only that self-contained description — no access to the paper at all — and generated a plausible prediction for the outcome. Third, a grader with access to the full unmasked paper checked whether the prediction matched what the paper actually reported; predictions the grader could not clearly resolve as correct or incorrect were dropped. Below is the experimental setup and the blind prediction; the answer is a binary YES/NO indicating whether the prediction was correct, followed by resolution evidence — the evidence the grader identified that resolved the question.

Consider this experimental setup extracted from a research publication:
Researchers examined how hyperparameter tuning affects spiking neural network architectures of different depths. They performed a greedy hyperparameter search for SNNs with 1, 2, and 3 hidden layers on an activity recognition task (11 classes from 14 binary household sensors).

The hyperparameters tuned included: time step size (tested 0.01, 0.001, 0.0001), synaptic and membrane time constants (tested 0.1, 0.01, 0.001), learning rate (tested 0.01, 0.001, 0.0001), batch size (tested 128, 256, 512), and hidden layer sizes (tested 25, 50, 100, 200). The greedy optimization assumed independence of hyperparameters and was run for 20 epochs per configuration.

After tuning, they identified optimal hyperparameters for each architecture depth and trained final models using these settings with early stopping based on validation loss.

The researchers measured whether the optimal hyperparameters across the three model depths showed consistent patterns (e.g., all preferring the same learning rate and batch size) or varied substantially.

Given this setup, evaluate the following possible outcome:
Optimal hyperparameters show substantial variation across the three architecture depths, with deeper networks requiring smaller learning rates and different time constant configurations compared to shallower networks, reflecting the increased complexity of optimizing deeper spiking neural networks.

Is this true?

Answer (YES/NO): NO